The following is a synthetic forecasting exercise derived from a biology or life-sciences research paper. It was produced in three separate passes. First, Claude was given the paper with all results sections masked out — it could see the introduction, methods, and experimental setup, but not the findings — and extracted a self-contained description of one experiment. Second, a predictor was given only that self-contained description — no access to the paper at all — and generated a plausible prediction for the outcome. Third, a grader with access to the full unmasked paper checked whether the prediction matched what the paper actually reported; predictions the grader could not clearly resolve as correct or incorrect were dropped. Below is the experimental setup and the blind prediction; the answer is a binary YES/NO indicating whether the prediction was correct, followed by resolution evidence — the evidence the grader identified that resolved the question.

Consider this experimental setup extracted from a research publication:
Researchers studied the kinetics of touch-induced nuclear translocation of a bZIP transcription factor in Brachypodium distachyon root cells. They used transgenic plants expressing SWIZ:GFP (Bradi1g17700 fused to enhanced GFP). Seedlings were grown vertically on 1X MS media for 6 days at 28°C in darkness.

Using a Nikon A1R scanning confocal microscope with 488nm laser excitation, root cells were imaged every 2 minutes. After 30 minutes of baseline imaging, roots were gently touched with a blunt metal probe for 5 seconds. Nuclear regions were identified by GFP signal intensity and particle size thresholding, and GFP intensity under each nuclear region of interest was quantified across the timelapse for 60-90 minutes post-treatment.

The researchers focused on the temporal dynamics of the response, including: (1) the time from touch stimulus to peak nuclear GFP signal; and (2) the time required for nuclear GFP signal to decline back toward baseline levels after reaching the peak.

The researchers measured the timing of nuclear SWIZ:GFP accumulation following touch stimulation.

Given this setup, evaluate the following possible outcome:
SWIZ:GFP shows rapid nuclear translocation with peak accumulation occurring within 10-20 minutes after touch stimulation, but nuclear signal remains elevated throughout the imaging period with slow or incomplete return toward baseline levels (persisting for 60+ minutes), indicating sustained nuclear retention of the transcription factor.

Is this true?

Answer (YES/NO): NO